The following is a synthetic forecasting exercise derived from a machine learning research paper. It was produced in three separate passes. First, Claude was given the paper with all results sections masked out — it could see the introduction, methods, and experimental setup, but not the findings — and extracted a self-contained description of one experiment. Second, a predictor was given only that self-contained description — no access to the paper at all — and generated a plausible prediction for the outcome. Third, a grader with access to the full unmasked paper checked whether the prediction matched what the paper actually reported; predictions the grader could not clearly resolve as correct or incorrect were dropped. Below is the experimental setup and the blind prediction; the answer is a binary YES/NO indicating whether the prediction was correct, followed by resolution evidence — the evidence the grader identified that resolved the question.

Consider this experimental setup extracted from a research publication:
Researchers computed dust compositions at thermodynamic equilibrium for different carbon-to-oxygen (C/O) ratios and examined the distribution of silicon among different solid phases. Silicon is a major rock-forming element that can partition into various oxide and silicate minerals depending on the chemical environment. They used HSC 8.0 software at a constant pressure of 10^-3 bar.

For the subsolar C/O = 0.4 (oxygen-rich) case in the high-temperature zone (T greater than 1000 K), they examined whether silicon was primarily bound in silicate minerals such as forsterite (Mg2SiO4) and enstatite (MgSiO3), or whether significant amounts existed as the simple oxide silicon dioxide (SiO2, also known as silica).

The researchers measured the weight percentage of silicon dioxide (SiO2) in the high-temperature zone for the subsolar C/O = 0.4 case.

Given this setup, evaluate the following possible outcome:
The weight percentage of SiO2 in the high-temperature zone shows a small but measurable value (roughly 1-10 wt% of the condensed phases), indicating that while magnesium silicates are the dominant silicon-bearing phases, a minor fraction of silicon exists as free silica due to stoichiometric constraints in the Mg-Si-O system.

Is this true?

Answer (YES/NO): YES